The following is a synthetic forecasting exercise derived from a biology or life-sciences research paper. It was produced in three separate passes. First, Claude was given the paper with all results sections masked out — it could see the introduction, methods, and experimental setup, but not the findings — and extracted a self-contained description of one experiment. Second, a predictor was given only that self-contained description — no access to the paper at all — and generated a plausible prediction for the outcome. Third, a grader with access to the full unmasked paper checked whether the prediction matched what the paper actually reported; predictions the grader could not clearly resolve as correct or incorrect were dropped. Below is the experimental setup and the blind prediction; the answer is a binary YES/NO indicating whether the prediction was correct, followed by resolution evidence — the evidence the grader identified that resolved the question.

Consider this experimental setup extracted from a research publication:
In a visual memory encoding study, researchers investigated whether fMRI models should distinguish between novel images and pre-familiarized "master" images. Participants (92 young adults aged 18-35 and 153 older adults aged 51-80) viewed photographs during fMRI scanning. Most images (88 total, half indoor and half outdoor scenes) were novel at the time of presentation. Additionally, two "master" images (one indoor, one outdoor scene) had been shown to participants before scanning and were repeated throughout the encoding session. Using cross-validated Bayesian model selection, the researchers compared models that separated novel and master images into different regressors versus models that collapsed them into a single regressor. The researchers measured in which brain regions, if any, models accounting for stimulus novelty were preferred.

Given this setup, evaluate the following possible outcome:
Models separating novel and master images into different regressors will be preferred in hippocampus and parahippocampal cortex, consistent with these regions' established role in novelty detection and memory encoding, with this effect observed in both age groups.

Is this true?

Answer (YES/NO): YES